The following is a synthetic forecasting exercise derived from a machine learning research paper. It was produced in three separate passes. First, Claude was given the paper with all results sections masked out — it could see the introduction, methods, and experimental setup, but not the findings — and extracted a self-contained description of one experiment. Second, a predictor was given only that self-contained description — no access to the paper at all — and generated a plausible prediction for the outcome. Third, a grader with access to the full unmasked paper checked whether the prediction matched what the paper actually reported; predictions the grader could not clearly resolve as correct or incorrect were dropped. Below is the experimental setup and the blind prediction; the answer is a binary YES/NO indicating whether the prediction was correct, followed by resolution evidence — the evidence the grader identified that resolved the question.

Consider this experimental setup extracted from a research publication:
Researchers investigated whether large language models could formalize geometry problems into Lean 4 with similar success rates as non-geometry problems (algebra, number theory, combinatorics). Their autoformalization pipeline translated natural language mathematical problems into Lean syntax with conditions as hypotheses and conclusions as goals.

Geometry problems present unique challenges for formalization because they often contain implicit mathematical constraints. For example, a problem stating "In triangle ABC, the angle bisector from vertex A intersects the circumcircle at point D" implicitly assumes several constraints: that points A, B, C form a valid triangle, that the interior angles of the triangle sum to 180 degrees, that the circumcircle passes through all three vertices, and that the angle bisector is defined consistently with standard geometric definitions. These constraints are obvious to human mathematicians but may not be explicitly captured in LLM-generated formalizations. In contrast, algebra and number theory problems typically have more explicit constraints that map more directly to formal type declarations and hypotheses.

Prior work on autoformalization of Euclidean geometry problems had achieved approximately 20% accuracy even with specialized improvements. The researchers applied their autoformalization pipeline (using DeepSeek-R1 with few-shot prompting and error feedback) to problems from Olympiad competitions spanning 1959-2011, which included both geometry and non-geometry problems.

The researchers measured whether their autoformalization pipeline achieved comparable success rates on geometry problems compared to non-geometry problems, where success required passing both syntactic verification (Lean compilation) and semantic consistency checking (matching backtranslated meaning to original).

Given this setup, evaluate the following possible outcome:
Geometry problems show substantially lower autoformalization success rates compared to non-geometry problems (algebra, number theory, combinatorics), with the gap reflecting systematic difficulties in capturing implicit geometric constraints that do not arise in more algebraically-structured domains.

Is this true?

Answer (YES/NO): YES